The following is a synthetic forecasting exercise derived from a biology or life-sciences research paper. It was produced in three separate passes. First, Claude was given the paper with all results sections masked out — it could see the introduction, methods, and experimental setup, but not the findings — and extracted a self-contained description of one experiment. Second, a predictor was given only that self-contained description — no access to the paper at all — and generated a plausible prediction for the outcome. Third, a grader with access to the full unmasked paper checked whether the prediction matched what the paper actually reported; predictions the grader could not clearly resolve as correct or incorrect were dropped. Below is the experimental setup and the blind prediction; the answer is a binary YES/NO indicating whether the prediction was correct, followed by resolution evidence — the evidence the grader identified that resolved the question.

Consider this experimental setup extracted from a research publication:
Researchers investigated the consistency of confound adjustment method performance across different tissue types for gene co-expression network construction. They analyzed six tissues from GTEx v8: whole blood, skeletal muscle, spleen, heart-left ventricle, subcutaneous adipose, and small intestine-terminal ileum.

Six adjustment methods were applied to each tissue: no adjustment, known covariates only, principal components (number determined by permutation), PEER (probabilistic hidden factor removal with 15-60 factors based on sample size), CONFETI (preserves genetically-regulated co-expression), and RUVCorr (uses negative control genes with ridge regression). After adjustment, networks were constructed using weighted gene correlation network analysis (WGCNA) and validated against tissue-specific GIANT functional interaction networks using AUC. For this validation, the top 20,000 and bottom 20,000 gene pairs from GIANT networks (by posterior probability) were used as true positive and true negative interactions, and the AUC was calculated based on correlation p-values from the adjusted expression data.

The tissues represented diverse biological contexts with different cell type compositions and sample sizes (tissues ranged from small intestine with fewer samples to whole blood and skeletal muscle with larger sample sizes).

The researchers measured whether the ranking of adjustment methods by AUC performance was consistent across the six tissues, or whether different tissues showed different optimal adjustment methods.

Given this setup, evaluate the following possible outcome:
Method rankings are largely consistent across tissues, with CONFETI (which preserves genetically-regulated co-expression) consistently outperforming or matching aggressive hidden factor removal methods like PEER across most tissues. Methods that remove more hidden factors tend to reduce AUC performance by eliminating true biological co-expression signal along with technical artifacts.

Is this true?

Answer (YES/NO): NO